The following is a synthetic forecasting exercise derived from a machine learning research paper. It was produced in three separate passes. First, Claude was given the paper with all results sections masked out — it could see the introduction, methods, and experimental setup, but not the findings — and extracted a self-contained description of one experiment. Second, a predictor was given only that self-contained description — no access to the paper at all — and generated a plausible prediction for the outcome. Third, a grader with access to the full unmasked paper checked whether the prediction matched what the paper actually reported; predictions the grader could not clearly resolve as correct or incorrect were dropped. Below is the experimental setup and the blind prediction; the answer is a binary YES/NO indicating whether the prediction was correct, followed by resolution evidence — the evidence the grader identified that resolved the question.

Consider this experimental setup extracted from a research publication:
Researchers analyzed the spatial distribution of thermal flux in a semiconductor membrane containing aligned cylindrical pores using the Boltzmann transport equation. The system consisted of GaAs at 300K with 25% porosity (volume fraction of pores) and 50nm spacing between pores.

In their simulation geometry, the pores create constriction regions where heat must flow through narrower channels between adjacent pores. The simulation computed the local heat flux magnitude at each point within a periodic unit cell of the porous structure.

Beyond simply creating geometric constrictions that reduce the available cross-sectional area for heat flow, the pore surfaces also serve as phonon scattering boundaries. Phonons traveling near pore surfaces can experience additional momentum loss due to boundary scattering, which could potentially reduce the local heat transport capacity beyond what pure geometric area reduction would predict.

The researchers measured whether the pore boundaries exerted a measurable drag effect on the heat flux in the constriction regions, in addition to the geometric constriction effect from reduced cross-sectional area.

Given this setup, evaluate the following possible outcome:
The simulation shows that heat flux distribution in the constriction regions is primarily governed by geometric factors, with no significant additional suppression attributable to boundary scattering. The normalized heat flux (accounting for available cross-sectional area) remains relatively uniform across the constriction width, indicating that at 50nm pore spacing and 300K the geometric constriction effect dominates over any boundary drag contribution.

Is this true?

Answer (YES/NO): NO